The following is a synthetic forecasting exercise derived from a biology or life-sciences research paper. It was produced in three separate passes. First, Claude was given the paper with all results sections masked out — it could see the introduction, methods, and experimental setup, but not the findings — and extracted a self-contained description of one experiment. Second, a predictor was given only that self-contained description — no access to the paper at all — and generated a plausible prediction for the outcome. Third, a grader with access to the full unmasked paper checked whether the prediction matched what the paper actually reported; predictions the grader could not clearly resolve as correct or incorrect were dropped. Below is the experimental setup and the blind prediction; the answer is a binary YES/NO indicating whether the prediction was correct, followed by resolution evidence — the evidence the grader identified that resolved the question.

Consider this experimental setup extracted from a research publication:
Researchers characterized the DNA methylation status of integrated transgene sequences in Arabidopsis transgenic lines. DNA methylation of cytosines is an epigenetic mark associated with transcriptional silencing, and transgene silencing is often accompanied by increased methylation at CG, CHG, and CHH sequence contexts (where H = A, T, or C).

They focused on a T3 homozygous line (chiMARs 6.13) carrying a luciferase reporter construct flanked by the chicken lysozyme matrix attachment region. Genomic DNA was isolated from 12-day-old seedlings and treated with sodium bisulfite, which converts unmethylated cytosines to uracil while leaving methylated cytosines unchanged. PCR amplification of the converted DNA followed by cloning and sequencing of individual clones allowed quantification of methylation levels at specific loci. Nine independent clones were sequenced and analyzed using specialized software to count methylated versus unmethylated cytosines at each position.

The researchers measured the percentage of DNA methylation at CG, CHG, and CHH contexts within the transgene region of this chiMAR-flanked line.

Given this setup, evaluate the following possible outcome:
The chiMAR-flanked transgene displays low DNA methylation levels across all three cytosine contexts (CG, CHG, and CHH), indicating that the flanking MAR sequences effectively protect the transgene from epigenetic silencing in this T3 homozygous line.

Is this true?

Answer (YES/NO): YES